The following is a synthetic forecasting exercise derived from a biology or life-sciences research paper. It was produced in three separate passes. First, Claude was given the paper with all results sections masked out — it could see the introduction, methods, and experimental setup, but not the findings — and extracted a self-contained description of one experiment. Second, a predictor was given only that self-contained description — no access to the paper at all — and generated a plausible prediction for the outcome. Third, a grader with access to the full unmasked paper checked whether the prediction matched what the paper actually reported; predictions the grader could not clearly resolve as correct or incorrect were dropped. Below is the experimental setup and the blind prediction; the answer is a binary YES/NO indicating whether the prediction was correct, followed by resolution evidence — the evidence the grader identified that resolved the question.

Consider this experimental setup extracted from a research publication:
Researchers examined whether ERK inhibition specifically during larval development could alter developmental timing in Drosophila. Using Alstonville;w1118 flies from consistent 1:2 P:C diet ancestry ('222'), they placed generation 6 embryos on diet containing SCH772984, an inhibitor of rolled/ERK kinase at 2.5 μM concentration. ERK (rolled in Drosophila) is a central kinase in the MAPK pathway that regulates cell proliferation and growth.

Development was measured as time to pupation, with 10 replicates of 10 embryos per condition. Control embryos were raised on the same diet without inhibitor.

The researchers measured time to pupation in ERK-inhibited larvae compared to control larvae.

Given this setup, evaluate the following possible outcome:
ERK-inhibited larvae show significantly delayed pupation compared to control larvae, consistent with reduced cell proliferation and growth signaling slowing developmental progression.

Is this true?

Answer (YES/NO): YES